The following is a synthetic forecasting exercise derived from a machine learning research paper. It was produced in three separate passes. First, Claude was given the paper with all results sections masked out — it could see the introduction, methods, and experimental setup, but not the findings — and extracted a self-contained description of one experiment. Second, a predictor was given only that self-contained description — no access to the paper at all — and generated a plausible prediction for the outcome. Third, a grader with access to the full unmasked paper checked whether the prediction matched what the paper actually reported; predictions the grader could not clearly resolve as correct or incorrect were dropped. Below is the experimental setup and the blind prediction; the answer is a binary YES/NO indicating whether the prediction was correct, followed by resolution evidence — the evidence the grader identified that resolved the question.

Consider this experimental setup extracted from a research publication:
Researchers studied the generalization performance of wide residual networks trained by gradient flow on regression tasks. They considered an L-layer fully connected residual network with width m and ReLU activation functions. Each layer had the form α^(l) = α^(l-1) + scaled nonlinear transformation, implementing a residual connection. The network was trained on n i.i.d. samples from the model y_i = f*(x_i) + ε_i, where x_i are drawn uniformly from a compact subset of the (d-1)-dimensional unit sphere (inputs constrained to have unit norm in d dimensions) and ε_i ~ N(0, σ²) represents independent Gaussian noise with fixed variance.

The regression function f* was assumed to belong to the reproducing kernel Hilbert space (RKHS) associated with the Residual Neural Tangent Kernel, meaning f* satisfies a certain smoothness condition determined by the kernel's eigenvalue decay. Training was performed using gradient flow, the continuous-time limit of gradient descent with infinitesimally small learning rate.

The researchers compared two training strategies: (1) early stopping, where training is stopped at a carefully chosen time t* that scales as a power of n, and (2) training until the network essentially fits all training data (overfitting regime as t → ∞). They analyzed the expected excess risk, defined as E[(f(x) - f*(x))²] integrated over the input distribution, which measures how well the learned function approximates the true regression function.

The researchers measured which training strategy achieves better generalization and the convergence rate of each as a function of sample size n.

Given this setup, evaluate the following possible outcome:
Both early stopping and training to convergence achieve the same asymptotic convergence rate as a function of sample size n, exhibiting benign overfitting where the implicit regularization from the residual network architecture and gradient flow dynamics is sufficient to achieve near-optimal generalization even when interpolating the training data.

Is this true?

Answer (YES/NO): NO